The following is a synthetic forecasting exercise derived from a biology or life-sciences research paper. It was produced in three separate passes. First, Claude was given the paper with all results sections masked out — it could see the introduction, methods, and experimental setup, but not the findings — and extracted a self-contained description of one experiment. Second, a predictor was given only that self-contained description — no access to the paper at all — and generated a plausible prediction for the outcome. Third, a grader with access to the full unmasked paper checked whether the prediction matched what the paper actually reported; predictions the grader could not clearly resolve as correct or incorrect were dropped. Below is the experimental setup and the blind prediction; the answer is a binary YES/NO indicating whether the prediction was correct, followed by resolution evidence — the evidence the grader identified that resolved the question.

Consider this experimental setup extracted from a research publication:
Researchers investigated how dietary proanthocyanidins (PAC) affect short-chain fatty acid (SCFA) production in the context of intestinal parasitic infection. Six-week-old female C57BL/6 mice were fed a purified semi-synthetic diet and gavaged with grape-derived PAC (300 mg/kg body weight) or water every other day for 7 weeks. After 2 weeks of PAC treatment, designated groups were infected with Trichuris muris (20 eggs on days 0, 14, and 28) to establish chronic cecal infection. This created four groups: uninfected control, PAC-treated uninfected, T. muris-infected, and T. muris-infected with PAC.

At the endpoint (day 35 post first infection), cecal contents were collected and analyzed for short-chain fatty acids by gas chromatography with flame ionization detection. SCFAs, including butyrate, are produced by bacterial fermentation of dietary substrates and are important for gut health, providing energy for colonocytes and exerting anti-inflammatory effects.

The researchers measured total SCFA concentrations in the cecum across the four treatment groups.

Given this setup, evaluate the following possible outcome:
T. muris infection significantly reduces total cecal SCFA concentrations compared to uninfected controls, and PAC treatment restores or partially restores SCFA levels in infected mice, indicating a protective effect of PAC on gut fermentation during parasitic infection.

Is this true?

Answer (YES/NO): NO